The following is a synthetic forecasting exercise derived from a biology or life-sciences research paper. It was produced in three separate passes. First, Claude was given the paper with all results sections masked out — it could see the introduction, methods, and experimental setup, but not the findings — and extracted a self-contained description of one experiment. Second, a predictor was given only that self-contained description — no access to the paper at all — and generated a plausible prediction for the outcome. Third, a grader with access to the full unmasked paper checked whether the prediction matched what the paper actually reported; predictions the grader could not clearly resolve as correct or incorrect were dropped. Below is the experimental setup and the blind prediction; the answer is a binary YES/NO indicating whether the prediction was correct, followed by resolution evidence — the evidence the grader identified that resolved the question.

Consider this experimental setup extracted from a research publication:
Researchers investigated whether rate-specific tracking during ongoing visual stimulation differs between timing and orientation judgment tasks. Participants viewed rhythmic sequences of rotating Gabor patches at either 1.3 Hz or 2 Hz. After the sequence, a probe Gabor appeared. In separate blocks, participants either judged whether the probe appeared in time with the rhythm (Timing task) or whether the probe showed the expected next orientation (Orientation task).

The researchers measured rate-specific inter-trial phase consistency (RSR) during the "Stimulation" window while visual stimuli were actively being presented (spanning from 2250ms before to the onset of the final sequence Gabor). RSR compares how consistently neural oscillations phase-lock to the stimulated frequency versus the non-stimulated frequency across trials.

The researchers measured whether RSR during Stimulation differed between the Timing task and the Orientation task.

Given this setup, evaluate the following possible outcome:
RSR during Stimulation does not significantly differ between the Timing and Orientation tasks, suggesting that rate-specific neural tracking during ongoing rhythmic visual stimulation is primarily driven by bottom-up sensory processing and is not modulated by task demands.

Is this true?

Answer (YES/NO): YES